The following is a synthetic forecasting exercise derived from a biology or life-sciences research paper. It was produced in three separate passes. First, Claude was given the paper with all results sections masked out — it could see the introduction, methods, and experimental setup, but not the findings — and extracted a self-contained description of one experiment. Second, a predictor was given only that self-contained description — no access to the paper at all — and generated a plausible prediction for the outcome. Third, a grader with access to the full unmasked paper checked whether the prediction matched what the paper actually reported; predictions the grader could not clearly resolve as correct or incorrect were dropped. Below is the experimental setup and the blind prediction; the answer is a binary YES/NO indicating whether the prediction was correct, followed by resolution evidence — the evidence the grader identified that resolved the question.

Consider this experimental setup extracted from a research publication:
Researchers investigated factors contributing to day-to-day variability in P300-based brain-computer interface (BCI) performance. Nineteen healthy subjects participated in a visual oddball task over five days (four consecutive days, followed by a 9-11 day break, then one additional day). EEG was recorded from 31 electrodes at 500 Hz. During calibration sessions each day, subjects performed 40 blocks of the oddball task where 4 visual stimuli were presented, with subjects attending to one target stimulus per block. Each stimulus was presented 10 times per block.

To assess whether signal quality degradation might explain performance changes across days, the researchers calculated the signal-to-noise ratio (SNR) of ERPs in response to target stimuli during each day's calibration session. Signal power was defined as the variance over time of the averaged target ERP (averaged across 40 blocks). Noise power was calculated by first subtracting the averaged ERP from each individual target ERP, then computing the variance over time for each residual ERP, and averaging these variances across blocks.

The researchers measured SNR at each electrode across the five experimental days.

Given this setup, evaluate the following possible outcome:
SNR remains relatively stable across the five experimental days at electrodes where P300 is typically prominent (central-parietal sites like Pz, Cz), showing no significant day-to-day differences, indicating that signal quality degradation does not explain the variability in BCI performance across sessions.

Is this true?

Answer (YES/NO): YES